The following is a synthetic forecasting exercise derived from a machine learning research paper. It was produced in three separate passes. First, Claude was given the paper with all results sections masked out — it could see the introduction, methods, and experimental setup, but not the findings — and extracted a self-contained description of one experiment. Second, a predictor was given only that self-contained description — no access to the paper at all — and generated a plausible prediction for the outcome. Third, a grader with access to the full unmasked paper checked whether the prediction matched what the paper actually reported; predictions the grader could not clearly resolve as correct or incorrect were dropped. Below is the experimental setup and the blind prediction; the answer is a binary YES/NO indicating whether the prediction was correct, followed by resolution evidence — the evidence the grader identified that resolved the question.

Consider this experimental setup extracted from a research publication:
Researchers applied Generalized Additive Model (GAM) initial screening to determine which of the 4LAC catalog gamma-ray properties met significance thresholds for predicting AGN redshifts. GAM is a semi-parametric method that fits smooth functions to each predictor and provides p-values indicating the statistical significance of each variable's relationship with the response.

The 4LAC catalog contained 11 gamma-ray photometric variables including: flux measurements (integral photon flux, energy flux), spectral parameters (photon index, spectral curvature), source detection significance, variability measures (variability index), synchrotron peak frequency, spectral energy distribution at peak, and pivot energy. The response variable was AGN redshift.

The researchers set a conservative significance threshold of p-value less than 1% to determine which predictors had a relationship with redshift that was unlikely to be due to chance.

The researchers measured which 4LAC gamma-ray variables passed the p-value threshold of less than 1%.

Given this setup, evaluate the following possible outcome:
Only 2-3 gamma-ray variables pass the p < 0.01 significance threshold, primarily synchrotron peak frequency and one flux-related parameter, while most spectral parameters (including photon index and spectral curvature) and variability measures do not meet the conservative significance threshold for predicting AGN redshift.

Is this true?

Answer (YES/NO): NO